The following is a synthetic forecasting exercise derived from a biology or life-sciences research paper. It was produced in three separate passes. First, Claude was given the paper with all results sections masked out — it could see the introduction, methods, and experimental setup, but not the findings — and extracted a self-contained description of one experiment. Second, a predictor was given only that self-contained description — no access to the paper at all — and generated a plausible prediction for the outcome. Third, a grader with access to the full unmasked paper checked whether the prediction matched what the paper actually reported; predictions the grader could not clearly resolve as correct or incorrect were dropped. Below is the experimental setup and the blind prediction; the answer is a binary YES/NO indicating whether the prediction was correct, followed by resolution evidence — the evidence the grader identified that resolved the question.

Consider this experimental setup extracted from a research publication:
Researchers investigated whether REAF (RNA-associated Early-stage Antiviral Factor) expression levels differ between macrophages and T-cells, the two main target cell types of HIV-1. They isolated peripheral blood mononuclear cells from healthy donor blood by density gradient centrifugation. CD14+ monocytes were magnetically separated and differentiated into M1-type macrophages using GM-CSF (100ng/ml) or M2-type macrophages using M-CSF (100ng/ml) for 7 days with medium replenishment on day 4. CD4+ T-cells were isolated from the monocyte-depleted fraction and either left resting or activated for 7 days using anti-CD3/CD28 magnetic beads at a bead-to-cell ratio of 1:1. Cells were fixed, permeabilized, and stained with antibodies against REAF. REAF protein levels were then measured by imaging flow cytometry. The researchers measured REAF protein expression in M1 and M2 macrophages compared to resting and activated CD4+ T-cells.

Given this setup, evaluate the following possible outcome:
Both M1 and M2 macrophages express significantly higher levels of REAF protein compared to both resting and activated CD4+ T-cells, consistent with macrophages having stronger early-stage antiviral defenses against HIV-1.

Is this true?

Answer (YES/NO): YES